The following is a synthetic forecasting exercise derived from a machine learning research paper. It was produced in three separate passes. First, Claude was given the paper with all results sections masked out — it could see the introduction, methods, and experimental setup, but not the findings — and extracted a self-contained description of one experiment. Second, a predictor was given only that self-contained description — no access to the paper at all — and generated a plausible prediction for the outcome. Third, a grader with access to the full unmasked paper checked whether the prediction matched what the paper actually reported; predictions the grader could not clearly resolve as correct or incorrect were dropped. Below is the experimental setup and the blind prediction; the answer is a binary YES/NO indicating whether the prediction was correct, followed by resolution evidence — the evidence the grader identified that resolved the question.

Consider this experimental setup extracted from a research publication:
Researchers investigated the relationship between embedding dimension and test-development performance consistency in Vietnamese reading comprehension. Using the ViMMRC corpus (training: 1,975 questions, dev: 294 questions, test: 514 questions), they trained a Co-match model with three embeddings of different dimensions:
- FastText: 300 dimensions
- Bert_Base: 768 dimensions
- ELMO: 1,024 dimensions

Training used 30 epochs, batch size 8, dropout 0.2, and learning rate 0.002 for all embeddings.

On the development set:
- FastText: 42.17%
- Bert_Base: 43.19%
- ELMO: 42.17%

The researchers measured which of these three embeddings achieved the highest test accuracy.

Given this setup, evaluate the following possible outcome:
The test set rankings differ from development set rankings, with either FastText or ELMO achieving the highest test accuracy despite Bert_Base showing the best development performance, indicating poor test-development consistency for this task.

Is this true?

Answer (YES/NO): YES